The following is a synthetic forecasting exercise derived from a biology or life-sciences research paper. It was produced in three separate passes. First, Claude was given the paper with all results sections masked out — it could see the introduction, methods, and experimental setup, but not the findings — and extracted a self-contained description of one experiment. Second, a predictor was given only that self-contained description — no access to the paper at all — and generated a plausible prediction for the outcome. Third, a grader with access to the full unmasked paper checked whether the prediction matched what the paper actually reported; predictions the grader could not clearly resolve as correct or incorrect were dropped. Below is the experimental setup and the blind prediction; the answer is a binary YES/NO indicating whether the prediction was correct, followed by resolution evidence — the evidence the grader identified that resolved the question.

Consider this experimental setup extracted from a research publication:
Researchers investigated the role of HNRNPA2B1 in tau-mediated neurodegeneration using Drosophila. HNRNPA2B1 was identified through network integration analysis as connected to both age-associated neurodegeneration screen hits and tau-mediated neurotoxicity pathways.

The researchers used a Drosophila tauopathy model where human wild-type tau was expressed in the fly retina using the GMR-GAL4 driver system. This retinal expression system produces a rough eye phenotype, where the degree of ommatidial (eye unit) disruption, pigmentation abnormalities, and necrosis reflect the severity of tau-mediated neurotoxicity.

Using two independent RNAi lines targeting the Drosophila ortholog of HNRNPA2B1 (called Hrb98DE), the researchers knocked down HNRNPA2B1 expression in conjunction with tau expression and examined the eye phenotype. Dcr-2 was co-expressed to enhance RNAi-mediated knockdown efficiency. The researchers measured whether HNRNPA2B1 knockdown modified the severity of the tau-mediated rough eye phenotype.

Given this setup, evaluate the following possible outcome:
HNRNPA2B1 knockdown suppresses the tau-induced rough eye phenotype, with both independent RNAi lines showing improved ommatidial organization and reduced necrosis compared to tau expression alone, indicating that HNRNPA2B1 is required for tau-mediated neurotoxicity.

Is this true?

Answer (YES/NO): NO